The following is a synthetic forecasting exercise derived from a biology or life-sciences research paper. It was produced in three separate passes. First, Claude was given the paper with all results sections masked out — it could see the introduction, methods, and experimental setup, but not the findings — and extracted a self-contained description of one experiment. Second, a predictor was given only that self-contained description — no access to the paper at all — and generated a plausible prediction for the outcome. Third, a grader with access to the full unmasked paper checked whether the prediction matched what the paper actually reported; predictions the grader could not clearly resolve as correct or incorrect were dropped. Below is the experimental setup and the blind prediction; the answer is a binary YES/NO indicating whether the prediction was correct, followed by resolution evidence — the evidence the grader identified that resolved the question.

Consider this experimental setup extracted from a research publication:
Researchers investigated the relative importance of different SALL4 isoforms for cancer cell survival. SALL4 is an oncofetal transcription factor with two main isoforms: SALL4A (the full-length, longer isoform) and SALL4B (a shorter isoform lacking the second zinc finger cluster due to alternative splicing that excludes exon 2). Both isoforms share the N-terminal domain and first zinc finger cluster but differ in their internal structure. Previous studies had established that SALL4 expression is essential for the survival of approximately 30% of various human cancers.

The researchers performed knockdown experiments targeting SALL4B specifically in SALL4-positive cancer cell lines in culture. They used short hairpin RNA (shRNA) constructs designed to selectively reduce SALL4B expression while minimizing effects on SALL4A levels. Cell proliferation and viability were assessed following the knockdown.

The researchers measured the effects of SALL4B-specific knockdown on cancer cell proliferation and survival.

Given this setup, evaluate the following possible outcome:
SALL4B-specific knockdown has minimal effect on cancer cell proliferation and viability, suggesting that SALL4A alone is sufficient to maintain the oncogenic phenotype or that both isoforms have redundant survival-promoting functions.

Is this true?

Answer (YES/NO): NO